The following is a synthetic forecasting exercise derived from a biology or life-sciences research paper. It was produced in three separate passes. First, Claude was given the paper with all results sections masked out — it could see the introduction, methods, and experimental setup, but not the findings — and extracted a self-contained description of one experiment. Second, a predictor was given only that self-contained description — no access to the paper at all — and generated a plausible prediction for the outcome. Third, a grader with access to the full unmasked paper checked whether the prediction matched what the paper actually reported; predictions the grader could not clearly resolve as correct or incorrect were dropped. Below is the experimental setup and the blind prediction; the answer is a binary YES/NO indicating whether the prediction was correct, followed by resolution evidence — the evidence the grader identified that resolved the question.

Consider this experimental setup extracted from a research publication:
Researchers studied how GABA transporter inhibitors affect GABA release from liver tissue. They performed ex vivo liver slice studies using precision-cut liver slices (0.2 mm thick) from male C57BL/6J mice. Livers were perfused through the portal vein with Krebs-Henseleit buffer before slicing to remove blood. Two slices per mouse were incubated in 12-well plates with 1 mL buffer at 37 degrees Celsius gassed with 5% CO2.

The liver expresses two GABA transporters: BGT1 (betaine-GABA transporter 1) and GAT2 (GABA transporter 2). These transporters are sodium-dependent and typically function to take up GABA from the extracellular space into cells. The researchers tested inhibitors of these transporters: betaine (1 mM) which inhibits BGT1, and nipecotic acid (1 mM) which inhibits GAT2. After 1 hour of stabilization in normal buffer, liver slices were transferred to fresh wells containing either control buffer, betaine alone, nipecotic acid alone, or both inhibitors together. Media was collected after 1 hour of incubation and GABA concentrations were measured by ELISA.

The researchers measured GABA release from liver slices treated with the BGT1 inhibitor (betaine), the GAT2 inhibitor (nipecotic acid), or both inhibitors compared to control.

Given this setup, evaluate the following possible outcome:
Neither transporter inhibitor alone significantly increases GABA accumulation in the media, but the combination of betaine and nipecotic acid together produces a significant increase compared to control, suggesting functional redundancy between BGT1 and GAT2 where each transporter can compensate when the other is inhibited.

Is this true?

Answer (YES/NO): YES